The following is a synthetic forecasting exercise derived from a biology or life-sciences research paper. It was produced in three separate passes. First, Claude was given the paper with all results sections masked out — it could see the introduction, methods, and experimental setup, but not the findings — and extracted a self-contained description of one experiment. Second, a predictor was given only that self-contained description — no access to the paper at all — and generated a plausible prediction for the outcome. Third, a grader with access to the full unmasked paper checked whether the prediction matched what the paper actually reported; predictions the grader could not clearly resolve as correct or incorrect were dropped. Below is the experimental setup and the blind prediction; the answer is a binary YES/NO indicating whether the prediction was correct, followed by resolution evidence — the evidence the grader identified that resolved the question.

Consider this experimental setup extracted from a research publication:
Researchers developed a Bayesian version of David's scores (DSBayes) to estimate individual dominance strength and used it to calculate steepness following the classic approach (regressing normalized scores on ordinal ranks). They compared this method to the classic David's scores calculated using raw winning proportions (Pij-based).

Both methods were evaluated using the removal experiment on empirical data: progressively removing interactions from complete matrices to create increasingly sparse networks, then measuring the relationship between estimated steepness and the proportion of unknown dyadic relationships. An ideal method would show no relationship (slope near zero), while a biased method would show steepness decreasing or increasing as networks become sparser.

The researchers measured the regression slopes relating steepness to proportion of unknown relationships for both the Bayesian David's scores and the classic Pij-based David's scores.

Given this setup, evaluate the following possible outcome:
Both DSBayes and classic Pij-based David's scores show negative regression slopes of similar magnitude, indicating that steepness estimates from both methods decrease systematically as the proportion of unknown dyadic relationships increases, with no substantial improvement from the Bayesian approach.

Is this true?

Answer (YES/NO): YES